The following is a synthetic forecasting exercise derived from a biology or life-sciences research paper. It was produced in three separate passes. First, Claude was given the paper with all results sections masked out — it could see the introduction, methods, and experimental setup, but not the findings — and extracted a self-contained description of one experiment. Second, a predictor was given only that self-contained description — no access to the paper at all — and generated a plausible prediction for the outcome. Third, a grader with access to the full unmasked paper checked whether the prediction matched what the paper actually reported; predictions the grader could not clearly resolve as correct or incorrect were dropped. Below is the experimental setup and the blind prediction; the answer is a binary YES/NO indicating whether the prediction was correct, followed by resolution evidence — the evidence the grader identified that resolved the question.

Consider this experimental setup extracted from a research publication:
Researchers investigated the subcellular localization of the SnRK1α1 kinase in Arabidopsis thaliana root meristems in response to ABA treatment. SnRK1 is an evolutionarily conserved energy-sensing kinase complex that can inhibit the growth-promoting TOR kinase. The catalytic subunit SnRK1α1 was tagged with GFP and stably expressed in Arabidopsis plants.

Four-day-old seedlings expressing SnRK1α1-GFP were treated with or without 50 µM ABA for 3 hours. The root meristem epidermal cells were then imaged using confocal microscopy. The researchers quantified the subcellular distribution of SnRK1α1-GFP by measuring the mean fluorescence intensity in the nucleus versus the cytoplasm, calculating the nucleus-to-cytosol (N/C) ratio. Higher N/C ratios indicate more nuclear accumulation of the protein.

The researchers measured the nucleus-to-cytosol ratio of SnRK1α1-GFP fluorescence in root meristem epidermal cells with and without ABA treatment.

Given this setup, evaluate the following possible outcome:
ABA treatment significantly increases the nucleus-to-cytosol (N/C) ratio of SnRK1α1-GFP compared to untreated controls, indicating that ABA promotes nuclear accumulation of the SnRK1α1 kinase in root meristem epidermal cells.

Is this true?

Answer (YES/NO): NO